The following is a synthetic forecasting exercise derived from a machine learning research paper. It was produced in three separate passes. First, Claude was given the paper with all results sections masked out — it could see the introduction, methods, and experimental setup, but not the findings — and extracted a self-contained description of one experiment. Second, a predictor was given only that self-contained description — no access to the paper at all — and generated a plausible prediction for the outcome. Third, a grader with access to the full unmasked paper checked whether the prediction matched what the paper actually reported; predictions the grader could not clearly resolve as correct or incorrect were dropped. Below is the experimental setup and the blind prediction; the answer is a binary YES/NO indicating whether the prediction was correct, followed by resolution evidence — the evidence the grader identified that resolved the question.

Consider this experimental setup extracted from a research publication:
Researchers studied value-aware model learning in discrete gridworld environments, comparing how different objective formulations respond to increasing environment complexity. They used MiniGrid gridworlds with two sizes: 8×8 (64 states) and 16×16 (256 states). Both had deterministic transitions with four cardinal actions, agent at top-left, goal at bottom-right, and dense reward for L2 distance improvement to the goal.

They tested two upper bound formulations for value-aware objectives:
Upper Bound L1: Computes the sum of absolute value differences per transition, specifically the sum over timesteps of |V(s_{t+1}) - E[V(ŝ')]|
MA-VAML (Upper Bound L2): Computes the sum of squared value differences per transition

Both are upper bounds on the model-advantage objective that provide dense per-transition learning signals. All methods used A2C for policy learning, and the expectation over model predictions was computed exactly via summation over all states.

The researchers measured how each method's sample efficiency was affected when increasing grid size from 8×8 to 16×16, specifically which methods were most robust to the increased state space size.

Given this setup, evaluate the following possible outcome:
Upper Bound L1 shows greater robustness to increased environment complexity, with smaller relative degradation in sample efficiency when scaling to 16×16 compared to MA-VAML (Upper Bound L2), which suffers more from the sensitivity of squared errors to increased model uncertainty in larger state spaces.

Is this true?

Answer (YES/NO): NO